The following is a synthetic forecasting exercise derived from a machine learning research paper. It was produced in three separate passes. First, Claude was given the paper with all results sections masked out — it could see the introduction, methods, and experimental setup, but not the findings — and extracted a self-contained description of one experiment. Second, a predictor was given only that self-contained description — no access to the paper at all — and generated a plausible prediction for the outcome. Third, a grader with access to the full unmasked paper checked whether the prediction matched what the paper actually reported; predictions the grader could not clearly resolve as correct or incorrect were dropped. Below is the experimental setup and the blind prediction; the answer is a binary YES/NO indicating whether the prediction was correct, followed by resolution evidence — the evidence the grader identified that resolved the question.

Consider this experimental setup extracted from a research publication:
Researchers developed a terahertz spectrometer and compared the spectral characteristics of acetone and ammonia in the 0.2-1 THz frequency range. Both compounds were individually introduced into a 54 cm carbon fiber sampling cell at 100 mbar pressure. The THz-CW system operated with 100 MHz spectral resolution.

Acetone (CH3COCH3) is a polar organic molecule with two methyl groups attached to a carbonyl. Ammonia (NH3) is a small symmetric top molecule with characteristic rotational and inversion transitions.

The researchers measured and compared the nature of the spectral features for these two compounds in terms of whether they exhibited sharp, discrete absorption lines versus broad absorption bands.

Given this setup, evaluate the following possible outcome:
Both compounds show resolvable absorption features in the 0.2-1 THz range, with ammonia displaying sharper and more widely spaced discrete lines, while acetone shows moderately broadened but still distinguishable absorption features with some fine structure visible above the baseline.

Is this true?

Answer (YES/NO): NO